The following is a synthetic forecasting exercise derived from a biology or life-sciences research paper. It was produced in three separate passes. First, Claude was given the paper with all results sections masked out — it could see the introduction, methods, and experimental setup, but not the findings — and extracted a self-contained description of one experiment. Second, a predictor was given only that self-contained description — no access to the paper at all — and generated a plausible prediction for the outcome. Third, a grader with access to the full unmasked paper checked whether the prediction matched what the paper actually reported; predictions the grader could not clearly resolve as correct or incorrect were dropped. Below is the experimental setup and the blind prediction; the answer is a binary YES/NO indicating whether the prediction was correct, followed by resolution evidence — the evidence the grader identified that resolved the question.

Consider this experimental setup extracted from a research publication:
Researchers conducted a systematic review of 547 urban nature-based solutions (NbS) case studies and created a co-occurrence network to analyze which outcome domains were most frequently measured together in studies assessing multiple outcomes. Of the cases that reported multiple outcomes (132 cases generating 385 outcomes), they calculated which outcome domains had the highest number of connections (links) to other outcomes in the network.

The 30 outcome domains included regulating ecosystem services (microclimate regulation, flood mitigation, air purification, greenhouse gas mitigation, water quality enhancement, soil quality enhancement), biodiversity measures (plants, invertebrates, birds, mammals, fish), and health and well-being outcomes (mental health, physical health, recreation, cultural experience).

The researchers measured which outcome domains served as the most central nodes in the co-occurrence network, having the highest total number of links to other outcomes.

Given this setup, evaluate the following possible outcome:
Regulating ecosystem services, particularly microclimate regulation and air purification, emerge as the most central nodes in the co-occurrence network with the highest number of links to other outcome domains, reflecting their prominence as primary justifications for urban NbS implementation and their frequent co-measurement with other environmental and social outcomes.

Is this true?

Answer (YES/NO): NO